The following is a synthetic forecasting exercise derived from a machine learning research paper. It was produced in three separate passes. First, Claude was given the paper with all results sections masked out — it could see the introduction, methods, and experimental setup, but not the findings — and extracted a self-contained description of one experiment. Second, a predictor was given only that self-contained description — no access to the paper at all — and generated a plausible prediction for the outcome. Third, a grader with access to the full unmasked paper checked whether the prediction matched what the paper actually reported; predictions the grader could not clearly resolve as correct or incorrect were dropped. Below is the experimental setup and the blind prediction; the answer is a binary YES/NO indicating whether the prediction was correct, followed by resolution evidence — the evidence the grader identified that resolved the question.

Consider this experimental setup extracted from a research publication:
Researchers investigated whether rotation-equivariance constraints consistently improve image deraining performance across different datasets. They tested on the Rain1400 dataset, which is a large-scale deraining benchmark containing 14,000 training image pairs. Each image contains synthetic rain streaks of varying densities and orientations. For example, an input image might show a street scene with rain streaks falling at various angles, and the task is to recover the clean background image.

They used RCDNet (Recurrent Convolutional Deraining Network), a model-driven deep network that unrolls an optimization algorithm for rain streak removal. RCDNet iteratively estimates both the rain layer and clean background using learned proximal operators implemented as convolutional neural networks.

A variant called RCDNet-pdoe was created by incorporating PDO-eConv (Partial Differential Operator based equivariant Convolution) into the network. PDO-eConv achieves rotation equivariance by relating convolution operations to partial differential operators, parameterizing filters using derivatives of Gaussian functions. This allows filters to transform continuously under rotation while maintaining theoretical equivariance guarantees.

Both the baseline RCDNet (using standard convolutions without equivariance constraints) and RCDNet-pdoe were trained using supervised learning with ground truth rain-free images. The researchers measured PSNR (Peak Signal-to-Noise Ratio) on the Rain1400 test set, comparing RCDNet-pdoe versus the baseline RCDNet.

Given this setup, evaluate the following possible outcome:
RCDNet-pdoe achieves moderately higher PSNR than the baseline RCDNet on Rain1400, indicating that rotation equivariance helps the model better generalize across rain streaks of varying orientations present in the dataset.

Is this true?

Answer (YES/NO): NO